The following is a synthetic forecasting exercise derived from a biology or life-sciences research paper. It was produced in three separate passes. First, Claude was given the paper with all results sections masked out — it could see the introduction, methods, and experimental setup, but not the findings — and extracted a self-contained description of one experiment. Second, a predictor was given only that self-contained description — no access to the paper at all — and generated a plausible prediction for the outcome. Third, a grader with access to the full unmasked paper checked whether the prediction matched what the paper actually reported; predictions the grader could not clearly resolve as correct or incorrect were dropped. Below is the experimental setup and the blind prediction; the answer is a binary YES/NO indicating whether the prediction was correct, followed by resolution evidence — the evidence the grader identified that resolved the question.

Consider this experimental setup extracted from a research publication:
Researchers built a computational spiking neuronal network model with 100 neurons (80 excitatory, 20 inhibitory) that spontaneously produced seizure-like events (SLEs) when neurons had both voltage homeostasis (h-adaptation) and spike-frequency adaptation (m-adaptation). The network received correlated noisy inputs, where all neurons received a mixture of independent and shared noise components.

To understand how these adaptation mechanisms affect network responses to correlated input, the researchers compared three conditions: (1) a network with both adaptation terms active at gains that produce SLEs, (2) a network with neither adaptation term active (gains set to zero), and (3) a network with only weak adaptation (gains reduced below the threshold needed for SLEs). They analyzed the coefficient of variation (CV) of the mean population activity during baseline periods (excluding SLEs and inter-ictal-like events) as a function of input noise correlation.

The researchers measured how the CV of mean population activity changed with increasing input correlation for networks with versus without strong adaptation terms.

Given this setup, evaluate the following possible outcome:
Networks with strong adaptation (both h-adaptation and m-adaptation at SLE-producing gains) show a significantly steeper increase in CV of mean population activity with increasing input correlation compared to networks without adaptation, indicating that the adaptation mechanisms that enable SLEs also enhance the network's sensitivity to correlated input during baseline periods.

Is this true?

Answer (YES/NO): YES